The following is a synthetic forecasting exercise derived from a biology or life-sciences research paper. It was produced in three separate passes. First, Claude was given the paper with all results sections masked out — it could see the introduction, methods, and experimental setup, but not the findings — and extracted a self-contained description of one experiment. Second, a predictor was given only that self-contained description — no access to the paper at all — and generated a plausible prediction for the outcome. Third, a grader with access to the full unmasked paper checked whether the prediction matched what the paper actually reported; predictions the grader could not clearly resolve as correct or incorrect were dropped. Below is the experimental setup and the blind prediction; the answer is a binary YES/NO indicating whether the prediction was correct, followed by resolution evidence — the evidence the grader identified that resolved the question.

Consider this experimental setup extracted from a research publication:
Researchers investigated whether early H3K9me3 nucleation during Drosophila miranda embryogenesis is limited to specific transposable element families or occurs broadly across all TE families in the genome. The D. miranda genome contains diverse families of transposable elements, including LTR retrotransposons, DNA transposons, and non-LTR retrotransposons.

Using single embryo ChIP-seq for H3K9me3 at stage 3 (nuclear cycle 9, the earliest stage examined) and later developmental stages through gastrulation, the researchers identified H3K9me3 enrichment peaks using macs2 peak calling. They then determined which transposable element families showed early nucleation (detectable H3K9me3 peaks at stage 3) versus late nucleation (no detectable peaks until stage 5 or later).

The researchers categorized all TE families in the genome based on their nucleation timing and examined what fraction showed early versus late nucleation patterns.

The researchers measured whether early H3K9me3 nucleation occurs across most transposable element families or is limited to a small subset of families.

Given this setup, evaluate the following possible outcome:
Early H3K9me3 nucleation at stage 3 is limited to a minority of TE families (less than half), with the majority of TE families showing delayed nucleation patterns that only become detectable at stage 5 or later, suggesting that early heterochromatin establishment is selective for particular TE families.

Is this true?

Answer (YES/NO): NO